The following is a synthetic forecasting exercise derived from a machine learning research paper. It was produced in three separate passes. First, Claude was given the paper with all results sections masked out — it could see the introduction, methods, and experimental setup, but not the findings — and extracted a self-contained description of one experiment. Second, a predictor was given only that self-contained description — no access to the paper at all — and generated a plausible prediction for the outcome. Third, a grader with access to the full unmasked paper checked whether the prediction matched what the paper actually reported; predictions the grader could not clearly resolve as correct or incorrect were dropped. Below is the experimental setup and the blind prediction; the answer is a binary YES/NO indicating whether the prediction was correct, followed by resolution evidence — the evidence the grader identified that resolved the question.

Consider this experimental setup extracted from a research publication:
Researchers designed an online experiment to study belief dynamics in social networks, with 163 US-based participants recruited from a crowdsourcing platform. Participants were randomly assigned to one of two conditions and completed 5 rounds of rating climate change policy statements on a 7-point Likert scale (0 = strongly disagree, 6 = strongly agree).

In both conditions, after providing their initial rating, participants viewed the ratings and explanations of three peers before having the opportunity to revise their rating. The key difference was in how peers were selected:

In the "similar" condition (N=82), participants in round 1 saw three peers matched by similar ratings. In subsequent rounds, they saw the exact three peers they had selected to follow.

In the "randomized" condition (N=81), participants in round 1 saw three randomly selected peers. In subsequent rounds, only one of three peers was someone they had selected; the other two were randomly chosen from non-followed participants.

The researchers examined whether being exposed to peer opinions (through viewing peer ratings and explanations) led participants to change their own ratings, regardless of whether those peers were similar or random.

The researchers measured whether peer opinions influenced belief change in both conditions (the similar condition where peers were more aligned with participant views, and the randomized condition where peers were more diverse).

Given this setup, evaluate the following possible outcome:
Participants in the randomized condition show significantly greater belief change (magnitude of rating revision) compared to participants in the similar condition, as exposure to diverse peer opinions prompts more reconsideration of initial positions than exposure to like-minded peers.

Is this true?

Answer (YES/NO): NO